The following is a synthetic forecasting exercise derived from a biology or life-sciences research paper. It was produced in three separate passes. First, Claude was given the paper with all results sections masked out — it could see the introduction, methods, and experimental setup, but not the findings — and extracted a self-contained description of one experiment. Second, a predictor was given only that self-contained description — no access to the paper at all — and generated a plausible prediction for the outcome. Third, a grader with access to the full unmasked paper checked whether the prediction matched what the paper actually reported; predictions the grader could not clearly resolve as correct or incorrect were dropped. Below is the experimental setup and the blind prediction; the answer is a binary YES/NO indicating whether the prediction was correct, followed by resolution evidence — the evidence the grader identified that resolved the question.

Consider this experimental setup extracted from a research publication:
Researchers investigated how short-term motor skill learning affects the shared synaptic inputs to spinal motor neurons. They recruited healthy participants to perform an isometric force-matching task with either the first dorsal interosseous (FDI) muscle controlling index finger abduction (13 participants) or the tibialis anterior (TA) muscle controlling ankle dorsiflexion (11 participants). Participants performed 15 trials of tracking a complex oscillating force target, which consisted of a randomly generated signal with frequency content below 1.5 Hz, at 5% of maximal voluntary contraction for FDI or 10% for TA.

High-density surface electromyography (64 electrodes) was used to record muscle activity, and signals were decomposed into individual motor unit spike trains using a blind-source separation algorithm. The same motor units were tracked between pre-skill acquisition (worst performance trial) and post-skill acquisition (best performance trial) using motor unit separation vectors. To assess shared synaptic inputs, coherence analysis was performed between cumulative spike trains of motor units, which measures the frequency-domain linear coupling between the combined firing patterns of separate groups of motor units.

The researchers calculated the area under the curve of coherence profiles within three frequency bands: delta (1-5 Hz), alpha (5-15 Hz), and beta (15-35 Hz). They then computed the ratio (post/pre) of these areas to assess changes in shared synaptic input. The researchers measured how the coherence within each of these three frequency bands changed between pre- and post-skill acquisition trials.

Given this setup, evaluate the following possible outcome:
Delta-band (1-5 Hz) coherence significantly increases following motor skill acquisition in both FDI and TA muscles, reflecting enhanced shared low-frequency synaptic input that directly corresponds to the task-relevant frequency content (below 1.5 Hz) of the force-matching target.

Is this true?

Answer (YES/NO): NO